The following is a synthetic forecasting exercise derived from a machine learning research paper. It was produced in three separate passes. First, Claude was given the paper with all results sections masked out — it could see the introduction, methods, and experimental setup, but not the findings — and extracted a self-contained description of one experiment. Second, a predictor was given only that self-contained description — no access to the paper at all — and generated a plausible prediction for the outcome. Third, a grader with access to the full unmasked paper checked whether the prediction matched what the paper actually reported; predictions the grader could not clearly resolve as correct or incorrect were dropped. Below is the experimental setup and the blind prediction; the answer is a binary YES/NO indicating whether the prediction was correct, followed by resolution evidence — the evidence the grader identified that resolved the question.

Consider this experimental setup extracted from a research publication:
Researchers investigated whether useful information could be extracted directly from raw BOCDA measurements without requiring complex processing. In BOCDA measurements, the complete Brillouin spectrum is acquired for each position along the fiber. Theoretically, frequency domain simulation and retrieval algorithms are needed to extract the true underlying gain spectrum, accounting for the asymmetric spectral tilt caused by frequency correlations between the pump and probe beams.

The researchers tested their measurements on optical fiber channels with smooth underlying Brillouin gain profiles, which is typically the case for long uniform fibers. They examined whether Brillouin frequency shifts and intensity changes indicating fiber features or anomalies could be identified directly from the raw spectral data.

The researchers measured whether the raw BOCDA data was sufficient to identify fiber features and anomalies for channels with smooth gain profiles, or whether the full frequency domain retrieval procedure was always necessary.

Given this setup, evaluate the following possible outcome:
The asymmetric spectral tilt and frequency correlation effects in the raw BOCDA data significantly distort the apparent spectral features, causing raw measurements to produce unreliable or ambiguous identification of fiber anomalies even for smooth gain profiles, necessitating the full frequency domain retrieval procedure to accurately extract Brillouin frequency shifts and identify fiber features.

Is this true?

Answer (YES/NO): NO